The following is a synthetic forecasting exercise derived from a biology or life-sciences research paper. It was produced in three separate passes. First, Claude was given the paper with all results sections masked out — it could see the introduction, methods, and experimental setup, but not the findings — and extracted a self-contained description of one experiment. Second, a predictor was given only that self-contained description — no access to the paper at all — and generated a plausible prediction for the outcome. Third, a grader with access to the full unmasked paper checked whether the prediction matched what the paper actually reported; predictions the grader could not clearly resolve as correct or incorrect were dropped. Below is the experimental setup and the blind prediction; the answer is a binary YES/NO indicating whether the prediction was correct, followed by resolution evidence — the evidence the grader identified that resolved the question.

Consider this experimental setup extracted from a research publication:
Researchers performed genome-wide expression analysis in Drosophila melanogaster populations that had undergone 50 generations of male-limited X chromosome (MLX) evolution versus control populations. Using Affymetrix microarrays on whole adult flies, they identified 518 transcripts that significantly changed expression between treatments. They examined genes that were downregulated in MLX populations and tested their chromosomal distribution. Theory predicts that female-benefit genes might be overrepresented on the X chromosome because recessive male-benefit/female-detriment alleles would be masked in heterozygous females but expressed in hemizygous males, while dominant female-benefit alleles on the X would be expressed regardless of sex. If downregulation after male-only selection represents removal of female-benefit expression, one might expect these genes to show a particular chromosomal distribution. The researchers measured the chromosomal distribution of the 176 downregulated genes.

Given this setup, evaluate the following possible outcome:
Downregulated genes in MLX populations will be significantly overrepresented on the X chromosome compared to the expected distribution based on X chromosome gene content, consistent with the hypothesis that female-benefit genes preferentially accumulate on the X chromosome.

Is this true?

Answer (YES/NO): NO